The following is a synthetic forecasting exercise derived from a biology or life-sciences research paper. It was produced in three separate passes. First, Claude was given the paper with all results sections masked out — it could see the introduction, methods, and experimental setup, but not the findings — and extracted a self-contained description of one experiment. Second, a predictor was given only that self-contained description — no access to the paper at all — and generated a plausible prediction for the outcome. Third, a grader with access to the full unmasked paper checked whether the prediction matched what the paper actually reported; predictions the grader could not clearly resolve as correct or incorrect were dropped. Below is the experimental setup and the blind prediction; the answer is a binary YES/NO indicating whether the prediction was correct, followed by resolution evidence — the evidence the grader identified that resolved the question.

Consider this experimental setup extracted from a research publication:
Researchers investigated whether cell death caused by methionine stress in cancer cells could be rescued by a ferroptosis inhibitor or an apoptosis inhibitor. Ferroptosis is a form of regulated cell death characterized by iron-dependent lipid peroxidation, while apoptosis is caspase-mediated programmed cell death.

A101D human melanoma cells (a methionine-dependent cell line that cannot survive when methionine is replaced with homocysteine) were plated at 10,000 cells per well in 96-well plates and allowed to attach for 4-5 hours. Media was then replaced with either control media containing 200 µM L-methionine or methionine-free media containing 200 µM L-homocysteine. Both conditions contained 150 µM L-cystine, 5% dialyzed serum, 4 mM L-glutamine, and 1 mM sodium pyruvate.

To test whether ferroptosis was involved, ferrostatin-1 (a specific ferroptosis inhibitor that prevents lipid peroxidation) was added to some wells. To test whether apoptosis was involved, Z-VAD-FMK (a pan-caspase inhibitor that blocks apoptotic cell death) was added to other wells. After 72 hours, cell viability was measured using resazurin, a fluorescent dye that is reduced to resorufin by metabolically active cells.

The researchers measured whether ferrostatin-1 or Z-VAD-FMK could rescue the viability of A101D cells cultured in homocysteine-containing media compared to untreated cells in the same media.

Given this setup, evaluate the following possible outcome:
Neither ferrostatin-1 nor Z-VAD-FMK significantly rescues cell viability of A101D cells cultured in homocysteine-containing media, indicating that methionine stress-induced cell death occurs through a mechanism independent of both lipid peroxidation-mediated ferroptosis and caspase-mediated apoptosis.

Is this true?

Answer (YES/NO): NO